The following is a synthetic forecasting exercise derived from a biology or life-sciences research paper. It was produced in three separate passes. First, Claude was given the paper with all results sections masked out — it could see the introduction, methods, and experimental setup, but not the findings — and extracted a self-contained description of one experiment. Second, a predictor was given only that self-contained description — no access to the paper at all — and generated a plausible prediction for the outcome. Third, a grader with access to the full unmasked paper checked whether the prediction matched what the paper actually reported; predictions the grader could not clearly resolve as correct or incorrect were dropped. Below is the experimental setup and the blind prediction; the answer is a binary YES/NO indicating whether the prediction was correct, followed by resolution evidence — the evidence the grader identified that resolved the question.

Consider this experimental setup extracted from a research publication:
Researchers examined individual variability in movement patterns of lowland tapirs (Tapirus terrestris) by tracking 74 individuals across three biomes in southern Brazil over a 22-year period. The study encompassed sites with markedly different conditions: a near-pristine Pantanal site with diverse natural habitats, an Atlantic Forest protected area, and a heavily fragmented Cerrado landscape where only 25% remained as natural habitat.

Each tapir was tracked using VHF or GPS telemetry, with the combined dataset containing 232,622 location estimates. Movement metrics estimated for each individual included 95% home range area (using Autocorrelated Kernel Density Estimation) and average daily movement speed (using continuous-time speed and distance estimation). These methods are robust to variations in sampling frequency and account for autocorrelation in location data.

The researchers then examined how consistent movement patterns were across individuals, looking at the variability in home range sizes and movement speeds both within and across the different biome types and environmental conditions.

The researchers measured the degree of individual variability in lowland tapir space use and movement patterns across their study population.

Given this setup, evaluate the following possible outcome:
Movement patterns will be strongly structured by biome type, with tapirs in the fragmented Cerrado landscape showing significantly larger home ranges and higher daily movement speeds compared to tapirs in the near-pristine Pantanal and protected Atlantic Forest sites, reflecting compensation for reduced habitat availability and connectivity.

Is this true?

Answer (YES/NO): NO